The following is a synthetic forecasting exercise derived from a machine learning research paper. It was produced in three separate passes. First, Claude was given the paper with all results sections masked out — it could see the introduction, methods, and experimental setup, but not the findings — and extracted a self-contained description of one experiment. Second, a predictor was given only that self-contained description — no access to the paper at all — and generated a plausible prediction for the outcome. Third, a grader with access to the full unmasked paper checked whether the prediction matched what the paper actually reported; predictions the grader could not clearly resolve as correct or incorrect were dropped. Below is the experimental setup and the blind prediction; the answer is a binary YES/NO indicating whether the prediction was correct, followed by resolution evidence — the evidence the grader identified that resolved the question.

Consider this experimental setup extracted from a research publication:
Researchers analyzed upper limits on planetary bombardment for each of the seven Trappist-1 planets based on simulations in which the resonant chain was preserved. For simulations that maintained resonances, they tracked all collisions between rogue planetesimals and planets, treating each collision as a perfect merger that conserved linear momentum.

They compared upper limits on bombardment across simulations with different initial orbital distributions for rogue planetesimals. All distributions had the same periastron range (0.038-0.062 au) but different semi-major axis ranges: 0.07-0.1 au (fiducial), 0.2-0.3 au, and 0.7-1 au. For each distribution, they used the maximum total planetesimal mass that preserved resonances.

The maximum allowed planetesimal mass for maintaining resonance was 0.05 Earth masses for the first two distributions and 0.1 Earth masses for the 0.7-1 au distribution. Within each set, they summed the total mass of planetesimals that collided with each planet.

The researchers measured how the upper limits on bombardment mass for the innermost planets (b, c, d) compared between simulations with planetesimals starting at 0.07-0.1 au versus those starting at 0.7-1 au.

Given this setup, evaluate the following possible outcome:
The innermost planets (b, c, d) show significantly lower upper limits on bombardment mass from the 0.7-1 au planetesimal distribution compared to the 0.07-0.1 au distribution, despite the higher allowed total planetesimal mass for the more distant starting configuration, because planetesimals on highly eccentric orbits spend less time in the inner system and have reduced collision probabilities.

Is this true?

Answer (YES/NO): YES